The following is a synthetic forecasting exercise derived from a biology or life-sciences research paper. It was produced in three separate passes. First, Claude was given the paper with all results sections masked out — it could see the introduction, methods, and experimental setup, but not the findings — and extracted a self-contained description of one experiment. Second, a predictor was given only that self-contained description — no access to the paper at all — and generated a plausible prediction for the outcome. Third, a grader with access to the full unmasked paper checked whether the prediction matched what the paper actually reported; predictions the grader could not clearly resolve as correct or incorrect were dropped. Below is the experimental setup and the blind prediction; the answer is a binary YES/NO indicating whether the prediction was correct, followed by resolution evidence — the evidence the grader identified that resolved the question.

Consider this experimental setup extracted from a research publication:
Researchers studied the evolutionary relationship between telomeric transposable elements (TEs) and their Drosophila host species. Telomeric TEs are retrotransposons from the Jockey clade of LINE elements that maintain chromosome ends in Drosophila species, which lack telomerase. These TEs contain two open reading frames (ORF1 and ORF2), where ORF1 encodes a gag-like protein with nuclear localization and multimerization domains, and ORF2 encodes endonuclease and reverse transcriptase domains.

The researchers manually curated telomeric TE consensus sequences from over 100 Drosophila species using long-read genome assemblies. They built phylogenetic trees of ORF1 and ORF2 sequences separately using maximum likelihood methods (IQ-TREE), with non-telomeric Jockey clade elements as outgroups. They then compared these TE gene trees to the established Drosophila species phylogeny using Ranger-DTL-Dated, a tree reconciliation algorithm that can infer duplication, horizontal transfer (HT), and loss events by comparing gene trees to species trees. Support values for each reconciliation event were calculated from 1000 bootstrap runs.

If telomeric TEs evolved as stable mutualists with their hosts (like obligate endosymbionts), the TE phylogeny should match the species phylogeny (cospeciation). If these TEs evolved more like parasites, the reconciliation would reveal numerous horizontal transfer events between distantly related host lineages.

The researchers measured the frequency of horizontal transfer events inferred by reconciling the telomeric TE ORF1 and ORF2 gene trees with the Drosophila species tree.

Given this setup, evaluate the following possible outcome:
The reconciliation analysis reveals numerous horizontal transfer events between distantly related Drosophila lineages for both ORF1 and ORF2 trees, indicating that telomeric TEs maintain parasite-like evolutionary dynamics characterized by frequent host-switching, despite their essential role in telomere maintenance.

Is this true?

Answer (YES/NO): YES